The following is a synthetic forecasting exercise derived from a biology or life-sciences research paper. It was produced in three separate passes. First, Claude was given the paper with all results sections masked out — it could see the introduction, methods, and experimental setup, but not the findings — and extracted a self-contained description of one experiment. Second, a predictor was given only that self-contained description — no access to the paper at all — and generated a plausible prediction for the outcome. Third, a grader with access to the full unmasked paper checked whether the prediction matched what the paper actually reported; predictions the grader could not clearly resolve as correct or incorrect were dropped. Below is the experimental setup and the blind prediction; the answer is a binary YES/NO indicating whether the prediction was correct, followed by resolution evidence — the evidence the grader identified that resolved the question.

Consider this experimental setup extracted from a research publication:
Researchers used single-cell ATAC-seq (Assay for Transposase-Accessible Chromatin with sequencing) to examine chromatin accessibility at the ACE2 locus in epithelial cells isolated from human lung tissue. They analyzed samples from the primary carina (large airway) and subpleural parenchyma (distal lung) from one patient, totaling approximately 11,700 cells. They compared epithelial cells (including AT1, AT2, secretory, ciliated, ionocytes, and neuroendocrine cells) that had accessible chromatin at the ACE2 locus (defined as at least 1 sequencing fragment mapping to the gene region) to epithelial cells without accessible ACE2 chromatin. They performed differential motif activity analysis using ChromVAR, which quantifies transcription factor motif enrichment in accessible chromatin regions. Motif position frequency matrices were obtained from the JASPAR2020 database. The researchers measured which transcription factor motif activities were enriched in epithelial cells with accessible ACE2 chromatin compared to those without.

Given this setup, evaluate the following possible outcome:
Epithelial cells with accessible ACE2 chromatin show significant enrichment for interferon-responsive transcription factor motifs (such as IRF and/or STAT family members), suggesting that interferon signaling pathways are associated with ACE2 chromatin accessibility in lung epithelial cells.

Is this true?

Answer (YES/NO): YES